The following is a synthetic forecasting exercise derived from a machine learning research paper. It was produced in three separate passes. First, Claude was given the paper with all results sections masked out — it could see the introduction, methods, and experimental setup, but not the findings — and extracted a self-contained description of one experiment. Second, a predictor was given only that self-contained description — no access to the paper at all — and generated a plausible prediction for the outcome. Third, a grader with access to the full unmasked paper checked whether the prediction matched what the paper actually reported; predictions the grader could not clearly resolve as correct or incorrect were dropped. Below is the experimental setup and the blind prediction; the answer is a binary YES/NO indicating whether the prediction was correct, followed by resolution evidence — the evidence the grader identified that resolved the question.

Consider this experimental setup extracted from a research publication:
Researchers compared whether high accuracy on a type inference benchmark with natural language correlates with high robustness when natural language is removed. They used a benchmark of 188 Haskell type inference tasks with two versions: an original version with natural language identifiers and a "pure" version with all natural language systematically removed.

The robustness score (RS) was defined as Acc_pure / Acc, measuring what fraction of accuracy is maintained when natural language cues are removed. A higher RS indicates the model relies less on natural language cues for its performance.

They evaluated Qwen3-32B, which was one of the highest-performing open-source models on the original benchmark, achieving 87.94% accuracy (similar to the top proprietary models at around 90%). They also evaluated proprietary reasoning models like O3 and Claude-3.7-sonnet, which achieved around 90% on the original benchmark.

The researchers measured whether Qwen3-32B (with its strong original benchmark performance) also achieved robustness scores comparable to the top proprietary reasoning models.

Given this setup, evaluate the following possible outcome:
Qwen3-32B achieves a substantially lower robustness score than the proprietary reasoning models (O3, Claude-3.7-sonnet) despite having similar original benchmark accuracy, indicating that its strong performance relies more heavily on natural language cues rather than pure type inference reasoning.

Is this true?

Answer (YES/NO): YES